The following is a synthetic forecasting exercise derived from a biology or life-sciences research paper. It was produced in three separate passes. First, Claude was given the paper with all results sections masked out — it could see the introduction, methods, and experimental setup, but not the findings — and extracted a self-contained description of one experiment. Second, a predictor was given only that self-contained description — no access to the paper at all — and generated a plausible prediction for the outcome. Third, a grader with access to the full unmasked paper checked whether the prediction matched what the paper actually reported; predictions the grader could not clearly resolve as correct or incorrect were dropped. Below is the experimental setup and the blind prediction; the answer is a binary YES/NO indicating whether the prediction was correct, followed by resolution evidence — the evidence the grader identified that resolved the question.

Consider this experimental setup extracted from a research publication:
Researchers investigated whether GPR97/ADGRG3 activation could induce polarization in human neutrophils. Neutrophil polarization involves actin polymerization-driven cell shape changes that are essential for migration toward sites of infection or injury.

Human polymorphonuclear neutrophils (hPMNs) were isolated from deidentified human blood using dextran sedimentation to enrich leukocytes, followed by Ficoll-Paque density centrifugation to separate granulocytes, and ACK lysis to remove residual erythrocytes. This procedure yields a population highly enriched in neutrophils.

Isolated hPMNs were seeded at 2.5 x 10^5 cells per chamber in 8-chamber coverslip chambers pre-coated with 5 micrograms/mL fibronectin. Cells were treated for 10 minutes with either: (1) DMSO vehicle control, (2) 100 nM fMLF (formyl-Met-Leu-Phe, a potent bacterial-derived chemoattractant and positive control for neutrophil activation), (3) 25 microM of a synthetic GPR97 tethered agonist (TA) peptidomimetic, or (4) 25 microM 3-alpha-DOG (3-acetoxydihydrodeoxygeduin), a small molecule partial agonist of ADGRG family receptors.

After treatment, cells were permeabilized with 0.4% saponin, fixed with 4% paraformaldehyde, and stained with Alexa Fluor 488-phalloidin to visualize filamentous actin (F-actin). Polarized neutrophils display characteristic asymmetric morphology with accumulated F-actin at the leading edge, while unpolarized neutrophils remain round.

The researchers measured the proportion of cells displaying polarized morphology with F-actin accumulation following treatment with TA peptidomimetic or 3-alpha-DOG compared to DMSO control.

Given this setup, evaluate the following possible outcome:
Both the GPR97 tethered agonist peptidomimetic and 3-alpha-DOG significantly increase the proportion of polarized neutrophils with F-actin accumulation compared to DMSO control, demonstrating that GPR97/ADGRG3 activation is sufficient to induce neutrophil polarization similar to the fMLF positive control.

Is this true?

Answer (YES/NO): YES